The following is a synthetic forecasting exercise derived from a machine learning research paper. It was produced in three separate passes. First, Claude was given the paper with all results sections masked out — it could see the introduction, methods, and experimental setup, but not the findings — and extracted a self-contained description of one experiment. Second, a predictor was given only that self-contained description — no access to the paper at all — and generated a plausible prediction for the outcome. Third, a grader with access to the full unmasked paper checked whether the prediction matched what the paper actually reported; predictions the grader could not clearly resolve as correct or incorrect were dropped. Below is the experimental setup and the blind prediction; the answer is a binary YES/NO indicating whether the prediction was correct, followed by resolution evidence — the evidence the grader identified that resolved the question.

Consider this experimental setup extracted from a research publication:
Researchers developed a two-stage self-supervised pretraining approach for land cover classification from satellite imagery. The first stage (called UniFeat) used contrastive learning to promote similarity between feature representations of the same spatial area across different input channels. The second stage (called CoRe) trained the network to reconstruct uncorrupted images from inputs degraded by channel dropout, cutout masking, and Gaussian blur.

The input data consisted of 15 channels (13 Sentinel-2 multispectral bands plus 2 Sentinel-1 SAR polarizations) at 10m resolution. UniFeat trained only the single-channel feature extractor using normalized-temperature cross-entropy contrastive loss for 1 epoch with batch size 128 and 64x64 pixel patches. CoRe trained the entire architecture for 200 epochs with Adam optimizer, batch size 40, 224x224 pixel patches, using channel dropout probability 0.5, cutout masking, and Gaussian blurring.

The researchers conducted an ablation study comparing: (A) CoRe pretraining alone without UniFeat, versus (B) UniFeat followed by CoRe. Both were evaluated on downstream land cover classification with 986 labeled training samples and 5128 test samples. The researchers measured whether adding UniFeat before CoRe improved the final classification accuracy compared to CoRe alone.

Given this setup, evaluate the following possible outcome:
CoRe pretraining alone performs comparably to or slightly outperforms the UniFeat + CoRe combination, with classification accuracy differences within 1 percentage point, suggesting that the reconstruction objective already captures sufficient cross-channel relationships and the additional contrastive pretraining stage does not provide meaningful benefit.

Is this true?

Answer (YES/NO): NO